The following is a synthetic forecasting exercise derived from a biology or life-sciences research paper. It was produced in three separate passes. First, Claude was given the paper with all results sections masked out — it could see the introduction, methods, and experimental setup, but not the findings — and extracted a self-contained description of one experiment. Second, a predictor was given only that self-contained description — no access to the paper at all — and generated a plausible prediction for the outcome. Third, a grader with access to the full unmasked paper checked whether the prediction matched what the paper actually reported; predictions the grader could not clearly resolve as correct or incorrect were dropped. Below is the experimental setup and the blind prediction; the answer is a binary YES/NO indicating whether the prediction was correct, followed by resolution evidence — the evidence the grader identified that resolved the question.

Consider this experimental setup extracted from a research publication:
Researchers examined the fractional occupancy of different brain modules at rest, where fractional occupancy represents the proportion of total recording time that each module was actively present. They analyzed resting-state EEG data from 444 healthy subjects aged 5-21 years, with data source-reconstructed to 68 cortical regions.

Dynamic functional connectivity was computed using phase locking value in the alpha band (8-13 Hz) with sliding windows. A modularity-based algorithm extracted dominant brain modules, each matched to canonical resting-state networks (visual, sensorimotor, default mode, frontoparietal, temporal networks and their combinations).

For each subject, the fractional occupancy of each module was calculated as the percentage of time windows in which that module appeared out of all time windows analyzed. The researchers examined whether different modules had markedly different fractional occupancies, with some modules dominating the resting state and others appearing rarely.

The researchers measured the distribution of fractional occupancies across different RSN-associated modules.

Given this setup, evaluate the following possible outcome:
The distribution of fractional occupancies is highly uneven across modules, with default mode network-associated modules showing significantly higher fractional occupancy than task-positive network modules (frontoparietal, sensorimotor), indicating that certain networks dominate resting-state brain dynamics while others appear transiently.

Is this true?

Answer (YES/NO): YES